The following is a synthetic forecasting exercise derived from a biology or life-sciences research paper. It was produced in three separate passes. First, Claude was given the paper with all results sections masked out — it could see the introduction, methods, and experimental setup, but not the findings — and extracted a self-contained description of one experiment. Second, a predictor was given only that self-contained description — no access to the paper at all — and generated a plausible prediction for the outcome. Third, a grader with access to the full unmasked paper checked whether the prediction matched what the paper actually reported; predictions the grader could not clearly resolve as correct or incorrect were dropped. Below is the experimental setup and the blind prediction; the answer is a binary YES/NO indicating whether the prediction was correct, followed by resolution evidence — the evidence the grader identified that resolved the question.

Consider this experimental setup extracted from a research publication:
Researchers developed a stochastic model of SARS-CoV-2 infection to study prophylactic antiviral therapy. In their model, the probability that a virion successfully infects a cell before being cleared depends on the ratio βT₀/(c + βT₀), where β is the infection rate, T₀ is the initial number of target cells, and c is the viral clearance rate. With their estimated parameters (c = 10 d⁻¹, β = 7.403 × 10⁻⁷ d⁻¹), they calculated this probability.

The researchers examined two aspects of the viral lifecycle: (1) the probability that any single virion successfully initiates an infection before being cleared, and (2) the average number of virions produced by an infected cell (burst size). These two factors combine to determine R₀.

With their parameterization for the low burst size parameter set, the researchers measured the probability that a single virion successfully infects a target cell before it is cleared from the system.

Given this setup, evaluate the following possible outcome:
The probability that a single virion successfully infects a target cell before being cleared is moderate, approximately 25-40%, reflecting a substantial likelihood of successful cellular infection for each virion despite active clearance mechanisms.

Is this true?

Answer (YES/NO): YES